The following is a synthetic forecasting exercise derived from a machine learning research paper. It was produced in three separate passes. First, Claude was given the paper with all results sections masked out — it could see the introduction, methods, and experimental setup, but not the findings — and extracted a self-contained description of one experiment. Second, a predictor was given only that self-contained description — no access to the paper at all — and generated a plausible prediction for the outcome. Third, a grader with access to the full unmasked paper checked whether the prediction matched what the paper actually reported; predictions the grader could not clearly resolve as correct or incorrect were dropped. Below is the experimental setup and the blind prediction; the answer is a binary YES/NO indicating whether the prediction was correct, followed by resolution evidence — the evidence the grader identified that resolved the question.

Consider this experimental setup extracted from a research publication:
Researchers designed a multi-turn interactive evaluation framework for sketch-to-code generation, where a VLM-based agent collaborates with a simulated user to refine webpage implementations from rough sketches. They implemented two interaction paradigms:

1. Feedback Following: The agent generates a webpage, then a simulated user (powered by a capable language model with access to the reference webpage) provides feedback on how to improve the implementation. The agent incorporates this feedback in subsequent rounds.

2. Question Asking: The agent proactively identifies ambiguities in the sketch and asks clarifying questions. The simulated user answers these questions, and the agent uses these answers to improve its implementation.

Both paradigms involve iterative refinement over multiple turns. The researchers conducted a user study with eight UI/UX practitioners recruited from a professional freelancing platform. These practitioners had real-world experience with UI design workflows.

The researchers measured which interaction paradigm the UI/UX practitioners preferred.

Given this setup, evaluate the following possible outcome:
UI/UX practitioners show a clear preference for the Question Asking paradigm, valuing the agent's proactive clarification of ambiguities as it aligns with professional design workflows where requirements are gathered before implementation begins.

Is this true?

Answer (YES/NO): YES